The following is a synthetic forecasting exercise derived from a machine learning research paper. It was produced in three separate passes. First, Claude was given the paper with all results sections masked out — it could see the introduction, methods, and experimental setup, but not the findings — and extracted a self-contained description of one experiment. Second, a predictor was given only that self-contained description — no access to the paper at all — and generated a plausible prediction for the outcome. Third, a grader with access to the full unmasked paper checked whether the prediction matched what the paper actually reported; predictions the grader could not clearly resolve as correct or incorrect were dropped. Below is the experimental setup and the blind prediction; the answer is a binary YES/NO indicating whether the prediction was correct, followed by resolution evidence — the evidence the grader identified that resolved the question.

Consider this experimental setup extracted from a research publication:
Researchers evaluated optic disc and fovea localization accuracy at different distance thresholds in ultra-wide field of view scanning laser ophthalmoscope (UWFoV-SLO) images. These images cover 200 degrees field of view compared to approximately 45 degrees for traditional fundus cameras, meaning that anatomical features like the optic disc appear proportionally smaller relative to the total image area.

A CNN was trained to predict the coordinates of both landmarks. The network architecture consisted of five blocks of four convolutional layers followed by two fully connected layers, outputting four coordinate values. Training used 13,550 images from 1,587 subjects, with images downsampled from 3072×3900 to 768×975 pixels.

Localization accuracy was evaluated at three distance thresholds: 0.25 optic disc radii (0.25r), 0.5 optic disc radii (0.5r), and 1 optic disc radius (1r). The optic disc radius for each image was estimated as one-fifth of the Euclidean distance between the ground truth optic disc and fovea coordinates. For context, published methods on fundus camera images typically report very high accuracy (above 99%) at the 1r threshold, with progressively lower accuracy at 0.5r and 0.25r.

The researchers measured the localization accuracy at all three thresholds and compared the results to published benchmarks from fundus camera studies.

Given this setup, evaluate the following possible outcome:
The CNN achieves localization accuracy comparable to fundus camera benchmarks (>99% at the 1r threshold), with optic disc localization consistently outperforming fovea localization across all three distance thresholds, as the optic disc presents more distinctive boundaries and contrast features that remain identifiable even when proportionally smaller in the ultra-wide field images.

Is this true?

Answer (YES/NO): YES